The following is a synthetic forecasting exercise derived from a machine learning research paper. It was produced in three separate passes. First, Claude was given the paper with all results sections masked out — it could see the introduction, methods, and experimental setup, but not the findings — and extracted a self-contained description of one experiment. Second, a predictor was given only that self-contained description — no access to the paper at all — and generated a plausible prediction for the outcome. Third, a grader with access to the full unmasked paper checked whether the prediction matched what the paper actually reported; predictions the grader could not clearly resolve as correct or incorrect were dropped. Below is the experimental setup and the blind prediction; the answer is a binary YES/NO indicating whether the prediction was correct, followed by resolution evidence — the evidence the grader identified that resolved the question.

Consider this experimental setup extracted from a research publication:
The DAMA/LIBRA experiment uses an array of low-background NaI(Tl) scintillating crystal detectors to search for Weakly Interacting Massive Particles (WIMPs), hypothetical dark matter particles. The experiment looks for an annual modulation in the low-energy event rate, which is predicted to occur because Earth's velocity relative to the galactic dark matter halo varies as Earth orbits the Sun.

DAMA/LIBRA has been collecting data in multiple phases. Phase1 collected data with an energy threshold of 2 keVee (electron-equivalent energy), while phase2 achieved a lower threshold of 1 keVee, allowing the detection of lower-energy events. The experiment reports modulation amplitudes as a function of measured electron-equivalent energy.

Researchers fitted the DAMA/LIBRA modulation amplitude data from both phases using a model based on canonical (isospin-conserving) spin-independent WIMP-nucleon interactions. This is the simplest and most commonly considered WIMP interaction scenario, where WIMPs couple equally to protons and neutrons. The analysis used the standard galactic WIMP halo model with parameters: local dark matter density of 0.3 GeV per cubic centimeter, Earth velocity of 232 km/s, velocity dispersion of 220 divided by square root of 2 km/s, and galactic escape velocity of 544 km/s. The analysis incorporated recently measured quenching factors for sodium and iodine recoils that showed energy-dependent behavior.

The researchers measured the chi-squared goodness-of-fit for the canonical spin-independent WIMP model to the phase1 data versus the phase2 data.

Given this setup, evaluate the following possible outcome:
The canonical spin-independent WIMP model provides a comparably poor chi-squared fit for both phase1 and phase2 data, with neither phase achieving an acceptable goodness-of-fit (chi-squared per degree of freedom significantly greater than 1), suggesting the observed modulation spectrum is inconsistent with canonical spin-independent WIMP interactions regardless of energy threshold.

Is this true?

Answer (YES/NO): NO